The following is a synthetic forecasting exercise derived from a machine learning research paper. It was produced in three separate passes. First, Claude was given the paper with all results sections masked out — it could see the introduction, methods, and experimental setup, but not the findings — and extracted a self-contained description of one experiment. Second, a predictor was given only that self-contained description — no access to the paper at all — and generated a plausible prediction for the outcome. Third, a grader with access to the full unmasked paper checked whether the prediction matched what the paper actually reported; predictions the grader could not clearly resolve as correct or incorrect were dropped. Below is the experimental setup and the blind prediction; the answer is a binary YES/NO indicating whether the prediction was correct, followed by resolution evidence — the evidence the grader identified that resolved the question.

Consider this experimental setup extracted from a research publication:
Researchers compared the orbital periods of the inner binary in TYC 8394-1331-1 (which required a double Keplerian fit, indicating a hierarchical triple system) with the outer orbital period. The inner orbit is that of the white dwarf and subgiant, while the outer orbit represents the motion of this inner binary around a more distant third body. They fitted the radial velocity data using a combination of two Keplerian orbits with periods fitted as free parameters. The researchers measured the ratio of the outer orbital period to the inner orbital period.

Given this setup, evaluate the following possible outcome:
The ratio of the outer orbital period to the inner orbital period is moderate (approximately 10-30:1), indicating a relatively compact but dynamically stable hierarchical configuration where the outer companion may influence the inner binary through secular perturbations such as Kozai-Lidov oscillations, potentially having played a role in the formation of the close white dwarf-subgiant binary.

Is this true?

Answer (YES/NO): YES